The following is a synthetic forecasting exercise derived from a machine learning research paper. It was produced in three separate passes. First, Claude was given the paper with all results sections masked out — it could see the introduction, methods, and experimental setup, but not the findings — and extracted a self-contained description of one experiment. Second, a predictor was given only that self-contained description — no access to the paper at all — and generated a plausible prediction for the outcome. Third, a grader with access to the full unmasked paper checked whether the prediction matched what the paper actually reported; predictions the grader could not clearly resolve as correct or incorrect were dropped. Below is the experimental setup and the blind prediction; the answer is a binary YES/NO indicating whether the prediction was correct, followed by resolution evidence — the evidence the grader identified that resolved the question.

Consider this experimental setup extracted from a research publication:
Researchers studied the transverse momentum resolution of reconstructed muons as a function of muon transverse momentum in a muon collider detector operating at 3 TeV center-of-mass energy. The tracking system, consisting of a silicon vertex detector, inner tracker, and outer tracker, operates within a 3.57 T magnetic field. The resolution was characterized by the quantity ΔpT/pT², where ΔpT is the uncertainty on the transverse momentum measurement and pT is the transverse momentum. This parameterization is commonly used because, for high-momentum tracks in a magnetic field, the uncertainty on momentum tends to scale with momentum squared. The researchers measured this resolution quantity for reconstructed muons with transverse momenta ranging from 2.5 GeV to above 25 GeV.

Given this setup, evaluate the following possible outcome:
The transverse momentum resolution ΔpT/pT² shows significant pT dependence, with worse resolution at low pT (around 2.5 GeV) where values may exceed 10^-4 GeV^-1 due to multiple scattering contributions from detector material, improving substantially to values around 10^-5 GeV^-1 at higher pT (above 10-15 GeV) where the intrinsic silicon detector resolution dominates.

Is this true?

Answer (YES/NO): NO